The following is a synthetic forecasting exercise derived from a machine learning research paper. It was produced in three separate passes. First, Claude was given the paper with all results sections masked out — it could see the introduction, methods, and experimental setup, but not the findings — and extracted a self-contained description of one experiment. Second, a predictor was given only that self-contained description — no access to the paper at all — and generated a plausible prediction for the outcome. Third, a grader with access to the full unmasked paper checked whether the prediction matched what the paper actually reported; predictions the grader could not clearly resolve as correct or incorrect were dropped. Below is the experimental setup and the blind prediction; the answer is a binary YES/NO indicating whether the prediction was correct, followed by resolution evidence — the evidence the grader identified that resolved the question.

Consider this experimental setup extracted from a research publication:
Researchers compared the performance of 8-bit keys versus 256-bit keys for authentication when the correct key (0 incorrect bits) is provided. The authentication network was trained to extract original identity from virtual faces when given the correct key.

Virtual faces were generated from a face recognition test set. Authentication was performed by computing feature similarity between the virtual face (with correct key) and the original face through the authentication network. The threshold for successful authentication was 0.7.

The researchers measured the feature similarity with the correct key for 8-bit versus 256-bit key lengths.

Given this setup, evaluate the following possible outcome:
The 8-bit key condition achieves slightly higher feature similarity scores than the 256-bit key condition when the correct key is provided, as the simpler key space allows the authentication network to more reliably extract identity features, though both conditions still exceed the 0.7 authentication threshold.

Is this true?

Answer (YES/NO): NO